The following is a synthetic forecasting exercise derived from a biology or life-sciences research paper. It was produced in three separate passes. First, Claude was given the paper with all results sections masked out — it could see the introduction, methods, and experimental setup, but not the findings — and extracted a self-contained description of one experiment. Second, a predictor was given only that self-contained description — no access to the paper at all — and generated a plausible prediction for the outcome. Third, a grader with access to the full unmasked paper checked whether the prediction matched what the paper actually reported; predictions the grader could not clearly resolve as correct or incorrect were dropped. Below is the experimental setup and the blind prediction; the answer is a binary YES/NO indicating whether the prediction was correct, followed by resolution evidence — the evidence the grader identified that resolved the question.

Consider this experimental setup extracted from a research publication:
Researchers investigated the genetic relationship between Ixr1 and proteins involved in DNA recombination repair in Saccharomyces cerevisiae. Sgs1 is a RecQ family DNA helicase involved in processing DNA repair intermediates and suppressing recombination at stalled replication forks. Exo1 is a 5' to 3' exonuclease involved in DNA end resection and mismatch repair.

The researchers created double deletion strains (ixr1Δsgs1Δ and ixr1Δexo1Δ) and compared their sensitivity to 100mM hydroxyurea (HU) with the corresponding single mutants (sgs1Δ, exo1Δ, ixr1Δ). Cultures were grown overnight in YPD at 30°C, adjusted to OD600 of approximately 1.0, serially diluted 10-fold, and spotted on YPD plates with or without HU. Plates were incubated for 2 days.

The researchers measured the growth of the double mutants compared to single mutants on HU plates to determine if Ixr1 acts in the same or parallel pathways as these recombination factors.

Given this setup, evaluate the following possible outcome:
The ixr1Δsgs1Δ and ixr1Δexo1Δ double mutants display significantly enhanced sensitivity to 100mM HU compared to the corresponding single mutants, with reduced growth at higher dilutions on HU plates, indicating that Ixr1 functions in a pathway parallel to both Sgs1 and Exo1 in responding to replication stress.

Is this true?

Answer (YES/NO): YES